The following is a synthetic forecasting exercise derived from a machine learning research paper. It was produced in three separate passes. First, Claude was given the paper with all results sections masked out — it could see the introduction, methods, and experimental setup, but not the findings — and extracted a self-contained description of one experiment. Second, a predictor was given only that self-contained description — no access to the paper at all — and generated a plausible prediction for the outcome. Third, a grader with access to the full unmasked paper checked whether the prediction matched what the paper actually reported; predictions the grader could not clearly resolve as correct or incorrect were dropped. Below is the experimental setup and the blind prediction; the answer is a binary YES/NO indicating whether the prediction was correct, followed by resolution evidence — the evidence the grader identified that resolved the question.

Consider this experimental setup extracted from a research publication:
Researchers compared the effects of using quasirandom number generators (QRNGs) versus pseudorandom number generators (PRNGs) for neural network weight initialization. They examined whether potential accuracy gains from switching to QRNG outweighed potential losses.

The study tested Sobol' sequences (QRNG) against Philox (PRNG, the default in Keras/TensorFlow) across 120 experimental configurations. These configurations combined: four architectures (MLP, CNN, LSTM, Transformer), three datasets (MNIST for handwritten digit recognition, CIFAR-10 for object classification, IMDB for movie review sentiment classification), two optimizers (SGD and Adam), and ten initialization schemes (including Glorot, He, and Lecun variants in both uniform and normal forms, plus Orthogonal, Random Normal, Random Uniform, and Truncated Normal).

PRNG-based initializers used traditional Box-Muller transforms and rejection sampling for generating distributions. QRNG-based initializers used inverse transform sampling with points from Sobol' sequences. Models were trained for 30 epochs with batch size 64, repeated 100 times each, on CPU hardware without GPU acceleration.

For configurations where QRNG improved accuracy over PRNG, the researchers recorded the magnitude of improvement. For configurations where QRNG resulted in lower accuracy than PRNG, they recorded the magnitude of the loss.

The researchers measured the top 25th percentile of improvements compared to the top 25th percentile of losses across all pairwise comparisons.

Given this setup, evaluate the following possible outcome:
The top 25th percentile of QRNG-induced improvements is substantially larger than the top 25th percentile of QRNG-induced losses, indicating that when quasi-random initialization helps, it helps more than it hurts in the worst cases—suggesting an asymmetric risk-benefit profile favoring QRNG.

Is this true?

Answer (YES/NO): YES